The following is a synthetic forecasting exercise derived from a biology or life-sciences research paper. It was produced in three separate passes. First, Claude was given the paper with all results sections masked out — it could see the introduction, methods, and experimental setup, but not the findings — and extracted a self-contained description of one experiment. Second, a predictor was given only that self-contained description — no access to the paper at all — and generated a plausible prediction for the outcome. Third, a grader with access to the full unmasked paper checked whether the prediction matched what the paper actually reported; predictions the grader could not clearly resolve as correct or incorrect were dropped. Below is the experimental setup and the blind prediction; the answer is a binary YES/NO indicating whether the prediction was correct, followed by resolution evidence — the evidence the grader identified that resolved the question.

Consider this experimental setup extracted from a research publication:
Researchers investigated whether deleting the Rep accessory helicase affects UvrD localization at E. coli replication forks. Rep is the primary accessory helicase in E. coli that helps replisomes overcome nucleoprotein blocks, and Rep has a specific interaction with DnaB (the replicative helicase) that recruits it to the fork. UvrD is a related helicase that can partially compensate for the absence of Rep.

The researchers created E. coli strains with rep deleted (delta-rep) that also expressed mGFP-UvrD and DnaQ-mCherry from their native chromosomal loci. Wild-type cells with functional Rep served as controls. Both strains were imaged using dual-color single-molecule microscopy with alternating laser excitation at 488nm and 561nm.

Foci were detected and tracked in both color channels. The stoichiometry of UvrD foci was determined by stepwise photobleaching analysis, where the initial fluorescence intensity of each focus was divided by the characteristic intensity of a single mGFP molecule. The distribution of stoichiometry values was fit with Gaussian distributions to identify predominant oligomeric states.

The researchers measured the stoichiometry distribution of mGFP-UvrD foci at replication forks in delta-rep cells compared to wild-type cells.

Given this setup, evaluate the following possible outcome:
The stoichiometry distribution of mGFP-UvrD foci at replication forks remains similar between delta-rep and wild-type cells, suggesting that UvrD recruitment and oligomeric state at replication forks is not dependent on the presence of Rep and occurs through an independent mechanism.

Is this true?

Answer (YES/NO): NO